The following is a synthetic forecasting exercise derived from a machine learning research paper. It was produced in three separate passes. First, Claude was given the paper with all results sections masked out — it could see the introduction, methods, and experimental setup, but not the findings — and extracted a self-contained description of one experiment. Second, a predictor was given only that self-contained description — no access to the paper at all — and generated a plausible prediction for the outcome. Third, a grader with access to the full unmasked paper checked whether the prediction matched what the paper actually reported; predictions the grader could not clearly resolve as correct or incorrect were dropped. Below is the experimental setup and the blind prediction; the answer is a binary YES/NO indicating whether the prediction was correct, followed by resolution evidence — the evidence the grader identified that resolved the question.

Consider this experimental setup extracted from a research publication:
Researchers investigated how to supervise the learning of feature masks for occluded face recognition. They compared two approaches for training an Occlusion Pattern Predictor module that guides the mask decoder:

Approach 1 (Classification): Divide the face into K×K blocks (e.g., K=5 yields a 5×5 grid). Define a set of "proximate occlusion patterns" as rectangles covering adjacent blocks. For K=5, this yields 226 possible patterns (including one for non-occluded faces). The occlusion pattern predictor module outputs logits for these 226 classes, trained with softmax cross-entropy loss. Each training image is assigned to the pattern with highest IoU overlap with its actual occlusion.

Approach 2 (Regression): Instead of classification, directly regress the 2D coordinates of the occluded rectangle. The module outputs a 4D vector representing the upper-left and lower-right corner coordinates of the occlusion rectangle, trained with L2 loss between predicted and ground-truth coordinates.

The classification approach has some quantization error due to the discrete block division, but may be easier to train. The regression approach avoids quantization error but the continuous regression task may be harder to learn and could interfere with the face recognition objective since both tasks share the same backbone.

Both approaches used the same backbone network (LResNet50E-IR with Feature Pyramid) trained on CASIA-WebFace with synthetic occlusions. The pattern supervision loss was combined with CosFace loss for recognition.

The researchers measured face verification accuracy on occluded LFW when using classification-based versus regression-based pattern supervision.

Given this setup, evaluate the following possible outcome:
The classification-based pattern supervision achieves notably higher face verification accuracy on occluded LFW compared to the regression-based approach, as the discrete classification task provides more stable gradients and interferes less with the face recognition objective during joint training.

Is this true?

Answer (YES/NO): YES